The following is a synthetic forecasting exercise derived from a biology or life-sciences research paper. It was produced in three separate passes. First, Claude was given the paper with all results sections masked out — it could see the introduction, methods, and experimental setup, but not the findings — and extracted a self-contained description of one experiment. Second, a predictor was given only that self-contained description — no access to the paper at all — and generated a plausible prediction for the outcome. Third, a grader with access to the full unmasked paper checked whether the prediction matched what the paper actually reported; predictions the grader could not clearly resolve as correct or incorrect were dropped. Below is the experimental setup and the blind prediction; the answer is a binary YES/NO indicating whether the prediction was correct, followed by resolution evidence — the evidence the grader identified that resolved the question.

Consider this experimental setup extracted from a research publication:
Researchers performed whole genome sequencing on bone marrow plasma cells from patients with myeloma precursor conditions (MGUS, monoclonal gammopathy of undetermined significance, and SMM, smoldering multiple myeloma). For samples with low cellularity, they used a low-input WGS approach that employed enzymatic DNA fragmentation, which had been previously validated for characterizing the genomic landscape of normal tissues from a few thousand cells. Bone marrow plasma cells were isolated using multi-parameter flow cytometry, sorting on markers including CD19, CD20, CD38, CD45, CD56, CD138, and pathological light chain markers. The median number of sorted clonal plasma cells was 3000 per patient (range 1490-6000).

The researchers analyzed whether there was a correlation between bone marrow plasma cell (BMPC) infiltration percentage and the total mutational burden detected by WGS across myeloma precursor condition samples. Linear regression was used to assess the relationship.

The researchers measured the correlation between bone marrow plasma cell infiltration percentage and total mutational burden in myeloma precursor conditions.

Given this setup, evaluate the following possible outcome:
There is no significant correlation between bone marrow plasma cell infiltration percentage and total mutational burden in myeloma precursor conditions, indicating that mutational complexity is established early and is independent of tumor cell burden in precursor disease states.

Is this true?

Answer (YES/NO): NO